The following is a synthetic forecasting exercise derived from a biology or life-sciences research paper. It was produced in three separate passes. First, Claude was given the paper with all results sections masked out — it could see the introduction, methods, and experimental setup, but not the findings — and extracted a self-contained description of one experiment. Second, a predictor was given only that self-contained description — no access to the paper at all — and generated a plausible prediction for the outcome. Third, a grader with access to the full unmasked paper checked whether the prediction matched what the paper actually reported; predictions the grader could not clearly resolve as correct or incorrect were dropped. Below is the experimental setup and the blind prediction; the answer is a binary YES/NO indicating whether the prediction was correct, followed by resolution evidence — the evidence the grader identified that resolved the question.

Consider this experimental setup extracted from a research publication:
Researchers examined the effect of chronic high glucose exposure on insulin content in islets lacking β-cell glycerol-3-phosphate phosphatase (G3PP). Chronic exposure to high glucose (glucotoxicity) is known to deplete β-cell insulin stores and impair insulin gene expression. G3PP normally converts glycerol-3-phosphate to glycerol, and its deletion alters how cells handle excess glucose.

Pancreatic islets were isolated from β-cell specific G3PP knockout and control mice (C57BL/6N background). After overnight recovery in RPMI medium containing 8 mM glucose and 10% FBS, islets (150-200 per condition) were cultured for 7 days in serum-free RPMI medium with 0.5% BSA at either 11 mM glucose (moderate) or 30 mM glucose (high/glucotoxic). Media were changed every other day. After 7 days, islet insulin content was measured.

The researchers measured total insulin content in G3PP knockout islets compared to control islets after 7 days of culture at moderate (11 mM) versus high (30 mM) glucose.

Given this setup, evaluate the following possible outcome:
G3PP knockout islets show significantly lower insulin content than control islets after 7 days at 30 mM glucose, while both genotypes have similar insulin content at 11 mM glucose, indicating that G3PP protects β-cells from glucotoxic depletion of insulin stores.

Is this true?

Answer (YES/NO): YES